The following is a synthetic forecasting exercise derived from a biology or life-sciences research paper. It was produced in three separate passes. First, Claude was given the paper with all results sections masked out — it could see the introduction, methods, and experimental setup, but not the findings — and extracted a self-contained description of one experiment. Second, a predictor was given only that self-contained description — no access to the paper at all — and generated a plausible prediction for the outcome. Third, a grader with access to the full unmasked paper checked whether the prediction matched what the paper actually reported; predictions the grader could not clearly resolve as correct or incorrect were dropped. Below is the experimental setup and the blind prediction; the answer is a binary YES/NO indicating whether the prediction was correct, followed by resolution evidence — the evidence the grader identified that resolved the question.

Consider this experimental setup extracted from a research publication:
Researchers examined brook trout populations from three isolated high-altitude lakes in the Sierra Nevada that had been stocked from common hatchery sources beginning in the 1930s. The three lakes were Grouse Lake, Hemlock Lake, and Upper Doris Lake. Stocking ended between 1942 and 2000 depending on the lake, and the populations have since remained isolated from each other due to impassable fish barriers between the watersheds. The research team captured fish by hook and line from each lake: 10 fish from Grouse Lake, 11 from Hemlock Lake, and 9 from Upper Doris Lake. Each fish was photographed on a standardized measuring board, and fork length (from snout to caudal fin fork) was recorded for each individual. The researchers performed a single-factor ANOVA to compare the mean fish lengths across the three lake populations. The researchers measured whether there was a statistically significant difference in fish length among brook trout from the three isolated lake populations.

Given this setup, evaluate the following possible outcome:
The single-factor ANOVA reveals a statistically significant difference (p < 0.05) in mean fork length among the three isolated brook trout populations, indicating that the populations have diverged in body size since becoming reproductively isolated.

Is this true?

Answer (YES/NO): NO